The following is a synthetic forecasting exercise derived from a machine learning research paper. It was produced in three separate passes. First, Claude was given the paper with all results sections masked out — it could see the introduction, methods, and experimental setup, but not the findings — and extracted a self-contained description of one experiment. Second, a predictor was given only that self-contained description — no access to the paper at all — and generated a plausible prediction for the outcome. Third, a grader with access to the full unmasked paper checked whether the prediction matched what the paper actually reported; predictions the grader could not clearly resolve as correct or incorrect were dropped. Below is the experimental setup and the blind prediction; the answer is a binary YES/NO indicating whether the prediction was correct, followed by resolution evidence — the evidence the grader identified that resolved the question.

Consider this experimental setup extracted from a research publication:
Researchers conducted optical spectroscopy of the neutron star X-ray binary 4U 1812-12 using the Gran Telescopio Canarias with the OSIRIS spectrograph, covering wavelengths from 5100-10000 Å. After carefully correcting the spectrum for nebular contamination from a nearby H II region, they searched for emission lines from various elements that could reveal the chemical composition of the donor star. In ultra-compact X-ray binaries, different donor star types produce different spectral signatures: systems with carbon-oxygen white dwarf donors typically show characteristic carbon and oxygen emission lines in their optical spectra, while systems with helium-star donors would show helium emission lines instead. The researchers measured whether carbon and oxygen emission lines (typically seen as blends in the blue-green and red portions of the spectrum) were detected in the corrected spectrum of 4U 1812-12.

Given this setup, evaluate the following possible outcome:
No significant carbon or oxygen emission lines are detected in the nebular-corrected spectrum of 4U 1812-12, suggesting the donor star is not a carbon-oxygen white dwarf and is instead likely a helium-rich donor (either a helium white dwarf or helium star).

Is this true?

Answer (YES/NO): YES